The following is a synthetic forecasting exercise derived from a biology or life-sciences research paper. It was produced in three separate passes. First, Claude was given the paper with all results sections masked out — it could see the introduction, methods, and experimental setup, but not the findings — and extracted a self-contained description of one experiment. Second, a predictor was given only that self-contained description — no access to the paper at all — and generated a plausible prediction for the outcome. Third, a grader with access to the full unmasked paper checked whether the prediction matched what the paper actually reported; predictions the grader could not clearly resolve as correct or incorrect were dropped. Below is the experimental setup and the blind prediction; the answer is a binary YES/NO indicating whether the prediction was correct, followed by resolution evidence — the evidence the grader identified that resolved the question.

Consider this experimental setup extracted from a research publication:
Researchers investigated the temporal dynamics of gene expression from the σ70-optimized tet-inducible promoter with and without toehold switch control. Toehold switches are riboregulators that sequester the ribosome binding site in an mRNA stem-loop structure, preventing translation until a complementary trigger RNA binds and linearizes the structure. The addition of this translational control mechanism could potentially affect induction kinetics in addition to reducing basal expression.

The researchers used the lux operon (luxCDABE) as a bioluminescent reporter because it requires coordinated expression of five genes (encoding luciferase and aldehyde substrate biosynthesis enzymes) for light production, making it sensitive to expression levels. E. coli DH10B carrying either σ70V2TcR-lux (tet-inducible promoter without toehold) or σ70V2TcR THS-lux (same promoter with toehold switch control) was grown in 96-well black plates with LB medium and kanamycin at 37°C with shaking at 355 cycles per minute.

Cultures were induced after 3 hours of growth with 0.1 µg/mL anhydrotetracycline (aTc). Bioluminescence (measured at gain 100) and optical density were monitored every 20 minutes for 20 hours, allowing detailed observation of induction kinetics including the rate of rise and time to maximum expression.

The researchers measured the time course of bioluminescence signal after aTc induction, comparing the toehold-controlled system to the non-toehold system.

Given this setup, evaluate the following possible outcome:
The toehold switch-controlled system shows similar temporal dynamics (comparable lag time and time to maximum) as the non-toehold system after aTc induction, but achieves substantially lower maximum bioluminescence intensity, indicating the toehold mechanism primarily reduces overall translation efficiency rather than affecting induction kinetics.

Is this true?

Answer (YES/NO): NO